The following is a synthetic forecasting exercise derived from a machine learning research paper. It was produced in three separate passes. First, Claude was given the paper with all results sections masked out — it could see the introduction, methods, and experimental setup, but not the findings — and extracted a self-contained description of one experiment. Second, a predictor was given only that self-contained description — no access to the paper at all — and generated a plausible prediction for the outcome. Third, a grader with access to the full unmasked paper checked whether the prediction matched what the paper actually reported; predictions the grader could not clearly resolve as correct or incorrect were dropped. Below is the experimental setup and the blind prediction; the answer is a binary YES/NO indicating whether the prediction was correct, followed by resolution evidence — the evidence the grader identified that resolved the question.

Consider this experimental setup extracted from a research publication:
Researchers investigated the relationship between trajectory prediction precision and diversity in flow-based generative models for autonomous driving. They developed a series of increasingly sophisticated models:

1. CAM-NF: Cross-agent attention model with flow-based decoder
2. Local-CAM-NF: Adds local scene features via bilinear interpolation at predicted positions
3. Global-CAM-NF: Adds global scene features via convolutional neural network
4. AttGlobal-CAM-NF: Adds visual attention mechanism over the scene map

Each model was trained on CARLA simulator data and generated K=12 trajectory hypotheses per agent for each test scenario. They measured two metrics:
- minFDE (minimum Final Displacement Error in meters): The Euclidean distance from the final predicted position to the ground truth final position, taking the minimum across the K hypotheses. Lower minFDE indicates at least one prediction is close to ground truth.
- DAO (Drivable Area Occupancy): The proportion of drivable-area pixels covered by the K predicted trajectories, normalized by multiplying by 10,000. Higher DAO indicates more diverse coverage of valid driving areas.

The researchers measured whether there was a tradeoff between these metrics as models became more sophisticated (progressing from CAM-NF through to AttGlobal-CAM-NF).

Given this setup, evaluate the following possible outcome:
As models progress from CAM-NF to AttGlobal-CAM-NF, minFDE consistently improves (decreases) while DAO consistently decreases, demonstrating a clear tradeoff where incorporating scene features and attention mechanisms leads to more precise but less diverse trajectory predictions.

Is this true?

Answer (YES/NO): NO